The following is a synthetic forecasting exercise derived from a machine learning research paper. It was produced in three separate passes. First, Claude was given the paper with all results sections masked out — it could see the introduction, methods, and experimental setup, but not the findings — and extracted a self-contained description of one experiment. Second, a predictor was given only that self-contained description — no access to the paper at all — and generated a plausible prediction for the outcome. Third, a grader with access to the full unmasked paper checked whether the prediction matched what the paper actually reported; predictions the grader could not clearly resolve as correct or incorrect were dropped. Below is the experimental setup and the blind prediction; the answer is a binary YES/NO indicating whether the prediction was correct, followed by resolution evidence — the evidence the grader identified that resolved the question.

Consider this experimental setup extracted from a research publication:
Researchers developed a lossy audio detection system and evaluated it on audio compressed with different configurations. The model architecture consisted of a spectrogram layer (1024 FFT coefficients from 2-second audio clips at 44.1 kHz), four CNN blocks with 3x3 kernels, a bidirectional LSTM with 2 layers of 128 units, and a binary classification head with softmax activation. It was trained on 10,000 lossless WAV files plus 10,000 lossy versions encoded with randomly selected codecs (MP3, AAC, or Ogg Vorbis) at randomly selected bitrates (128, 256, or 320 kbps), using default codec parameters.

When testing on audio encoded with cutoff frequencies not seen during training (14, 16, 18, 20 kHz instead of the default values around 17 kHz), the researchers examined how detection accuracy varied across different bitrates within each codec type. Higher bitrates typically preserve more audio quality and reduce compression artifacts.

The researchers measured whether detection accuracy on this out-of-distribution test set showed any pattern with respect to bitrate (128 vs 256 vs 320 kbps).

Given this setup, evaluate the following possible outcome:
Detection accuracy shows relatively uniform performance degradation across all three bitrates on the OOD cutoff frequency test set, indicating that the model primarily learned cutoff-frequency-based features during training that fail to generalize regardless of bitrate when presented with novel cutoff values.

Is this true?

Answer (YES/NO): NO